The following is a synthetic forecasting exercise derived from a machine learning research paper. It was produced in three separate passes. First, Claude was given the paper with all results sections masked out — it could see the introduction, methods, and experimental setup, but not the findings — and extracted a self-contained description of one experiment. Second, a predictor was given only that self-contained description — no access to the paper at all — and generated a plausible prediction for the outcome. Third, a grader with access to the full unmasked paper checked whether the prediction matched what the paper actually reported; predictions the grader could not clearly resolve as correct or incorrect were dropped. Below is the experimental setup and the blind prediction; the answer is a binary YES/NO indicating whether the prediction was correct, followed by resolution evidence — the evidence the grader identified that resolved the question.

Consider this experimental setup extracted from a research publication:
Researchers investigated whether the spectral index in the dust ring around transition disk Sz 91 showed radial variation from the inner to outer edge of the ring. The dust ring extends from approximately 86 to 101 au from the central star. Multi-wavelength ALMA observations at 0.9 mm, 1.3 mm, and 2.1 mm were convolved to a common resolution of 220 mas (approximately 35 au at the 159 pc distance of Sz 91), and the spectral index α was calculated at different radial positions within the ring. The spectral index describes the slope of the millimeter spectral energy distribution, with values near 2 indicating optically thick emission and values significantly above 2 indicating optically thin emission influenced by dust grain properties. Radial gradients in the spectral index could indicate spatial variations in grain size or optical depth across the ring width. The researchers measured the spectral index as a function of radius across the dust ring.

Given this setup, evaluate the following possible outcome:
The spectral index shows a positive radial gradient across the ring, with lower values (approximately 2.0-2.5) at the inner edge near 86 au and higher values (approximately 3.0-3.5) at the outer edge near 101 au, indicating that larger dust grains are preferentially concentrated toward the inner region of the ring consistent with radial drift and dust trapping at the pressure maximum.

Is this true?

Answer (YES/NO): NO